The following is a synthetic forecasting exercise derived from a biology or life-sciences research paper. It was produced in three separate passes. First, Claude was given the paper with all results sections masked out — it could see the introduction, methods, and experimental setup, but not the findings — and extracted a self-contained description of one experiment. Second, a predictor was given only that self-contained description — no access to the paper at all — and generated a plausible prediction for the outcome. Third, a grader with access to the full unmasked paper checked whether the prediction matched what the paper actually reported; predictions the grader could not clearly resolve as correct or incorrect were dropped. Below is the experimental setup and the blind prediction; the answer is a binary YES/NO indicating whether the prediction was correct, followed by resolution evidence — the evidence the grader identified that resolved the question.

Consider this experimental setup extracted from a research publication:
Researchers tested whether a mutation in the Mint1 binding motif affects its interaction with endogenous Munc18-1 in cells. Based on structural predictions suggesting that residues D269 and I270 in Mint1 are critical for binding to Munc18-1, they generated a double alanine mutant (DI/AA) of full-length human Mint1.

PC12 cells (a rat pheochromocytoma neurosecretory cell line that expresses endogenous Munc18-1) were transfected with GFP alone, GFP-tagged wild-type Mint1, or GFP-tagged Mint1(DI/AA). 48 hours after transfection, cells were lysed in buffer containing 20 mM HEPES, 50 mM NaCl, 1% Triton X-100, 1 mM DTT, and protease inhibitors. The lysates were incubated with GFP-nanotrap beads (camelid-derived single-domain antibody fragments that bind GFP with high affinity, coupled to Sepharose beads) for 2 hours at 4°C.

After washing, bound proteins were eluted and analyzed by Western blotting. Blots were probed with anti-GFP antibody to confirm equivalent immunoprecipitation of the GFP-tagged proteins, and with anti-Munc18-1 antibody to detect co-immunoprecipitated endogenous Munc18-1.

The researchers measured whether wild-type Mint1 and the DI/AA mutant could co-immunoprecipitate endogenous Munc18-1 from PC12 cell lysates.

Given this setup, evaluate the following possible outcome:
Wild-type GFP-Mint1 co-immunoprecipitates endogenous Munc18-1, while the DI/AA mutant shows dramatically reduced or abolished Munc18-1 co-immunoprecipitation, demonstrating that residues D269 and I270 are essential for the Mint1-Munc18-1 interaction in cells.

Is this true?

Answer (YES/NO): YES